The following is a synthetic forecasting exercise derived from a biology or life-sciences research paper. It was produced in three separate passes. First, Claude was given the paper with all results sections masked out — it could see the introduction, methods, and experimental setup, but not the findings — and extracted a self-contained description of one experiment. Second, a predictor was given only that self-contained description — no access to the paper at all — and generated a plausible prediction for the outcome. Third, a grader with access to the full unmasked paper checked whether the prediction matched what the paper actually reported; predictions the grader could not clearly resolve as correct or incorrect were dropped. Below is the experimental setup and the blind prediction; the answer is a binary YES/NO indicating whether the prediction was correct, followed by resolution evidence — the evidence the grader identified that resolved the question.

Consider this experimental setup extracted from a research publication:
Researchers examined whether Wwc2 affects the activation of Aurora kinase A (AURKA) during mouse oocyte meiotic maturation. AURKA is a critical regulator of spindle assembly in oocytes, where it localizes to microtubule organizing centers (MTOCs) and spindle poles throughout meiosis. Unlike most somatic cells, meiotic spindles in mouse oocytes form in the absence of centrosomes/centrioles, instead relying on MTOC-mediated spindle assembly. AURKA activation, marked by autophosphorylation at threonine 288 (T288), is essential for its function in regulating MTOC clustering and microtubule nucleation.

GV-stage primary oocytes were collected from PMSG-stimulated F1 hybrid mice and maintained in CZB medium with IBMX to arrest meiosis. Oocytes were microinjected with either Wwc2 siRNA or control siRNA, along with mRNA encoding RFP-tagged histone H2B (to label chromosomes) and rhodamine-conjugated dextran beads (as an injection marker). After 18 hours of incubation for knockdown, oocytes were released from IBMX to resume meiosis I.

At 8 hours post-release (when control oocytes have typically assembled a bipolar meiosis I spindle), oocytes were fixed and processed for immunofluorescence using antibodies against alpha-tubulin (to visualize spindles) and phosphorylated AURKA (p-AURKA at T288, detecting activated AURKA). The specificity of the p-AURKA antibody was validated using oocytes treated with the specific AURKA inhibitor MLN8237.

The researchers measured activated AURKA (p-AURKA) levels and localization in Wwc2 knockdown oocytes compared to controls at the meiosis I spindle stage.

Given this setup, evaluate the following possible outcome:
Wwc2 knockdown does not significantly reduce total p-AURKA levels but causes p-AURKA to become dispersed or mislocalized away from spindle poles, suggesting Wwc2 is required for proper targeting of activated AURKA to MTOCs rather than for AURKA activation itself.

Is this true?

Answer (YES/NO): NO